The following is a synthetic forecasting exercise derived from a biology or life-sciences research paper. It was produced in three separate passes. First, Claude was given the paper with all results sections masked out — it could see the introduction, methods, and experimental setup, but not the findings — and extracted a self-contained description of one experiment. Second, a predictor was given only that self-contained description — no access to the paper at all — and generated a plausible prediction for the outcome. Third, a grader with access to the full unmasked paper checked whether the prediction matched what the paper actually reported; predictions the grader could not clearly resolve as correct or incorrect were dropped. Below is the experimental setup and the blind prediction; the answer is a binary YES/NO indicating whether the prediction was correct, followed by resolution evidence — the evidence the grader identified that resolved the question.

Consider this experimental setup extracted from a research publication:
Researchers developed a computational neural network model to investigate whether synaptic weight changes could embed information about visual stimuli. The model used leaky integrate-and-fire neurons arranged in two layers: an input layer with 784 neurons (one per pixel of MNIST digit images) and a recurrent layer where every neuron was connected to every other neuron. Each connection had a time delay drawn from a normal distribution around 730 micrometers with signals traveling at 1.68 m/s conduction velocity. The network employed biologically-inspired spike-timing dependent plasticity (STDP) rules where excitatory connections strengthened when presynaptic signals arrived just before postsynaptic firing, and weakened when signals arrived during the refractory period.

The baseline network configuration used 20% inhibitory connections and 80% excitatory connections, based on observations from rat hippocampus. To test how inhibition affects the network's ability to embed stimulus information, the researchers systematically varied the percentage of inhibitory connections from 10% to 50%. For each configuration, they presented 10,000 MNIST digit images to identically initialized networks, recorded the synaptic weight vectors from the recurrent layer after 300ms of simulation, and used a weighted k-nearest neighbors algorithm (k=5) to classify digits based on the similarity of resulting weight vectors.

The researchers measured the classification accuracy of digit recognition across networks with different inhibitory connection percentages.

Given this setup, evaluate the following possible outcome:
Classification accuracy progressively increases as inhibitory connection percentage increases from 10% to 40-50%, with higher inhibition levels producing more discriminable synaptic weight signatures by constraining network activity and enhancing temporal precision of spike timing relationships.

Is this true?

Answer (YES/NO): NO